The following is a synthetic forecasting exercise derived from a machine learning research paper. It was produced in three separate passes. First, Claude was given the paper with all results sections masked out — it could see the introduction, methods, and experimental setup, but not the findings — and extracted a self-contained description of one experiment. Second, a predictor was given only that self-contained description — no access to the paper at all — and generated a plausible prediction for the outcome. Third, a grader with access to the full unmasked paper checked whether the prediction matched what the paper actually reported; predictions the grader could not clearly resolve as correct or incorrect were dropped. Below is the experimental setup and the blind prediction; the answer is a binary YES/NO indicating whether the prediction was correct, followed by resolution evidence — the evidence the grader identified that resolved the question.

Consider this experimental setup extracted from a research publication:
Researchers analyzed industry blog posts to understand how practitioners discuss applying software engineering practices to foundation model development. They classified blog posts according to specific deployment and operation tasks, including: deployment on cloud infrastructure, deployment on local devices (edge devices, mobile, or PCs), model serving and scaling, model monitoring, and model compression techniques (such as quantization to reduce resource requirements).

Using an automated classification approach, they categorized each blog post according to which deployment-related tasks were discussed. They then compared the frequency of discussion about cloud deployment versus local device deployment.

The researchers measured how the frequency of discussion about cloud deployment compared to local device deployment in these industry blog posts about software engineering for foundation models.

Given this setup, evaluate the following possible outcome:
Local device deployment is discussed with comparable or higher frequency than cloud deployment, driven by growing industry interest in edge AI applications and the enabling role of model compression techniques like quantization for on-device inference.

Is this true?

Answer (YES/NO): NO